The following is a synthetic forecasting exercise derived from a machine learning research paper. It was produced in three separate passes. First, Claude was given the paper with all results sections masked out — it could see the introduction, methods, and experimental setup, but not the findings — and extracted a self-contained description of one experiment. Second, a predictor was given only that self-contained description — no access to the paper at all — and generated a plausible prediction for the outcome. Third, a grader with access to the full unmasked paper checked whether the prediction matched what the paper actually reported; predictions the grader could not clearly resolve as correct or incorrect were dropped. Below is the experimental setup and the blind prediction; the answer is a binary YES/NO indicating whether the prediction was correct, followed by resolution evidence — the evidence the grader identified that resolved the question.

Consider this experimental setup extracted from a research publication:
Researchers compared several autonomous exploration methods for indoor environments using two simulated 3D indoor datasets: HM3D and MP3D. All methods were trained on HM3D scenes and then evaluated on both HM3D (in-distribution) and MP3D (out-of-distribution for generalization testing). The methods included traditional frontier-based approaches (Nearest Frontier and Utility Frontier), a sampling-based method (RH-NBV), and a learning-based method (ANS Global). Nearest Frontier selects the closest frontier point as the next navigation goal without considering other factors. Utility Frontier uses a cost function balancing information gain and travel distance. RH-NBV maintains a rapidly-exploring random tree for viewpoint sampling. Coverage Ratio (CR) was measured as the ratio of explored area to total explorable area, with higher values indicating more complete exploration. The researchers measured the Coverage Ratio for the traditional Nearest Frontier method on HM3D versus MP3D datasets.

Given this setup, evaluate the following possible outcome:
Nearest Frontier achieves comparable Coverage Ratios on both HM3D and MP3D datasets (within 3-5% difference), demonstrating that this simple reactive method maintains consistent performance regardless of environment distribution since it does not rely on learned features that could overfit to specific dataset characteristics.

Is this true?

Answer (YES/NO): NO